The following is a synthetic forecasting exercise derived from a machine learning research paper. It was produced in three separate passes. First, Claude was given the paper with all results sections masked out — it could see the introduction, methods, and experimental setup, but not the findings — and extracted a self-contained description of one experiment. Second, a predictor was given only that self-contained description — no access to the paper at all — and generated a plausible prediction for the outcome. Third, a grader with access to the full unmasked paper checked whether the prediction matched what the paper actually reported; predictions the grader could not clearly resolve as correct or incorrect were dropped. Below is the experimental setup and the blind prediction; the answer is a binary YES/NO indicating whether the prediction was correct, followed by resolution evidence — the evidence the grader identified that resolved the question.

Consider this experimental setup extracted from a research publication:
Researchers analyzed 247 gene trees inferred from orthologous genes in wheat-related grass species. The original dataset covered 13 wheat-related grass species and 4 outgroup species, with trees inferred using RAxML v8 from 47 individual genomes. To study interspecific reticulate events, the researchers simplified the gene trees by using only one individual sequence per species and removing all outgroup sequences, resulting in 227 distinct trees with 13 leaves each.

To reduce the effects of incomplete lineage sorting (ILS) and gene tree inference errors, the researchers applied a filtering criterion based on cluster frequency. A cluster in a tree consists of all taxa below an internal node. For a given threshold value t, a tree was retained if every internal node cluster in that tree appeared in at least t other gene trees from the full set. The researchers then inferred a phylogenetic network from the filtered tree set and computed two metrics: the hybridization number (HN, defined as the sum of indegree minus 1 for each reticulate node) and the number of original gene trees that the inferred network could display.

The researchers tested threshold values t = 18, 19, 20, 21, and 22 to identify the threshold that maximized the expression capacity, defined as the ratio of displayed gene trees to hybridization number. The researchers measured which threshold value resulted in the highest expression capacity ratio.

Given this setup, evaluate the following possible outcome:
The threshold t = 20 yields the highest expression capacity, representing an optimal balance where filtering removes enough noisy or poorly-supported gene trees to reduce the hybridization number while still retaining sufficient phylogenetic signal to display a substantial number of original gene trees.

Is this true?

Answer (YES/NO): YES